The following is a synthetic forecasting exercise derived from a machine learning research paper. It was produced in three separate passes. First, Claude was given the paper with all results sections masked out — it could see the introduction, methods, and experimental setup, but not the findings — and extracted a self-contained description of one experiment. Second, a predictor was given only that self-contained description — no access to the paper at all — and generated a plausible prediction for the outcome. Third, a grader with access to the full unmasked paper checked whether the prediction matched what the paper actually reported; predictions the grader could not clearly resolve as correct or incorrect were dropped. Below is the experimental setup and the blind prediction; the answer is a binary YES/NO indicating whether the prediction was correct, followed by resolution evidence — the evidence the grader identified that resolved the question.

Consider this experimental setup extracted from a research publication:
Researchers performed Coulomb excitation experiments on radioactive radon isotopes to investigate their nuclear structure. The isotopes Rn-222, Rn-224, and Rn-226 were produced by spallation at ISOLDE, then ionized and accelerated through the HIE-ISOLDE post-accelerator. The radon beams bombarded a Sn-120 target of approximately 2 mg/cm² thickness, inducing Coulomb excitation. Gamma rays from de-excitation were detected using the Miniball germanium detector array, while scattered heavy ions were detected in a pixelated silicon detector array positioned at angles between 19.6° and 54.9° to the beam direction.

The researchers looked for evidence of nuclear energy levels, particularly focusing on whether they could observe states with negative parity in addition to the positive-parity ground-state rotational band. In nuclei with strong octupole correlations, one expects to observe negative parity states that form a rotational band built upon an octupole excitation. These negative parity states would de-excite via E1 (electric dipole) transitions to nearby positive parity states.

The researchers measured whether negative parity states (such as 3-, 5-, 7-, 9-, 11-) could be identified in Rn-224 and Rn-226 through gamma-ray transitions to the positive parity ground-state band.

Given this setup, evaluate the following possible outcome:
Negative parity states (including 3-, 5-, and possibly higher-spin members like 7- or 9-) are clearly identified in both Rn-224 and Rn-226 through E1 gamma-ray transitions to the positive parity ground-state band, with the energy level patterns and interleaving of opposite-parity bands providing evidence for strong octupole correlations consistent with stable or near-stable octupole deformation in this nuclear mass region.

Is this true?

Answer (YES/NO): NO